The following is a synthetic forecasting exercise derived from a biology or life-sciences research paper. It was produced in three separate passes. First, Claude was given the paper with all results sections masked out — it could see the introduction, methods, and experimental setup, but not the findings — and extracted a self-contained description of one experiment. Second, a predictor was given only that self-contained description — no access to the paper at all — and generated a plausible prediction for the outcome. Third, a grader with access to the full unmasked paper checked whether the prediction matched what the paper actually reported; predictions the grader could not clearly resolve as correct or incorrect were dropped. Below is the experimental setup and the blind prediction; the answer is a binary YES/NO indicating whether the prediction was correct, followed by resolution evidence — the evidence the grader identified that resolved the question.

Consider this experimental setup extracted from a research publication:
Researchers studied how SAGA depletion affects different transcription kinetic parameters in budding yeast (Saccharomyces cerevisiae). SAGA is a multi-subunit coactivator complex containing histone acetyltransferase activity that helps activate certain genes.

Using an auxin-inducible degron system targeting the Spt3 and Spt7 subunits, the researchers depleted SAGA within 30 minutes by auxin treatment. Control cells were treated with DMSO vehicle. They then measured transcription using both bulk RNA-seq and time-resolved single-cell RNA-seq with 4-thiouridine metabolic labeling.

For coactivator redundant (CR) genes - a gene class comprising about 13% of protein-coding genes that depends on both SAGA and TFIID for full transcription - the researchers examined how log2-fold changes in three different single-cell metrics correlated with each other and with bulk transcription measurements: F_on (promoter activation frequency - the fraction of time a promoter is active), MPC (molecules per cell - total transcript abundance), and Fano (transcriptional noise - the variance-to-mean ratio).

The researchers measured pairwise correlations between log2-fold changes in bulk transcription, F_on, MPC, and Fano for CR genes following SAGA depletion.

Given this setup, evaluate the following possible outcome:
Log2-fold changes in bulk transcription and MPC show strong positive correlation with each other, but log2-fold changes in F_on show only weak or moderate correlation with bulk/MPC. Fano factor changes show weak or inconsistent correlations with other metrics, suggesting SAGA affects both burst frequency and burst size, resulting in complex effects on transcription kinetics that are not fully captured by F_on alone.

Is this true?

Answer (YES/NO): NO